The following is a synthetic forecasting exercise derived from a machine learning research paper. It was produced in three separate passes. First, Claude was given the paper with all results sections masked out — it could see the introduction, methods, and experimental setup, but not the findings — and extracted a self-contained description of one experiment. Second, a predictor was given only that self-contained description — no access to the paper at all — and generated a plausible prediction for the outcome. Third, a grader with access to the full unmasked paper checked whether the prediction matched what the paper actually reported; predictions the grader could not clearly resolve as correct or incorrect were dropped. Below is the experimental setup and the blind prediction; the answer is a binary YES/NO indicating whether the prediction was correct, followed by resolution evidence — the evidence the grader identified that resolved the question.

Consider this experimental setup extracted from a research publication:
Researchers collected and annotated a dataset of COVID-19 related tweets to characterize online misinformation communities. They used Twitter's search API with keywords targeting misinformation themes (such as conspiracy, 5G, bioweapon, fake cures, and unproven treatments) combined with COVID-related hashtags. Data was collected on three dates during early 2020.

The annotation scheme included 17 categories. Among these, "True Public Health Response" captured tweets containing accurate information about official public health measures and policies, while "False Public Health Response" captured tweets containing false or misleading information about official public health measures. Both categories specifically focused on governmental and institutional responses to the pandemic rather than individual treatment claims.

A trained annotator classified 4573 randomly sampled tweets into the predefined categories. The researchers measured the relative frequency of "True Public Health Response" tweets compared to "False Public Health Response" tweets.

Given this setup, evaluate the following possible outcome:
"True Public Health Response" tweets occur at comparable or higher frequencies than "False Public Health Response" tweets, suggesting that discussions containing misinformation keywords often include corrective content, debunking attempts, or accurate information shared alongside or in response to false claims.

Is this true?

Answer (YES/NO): YES